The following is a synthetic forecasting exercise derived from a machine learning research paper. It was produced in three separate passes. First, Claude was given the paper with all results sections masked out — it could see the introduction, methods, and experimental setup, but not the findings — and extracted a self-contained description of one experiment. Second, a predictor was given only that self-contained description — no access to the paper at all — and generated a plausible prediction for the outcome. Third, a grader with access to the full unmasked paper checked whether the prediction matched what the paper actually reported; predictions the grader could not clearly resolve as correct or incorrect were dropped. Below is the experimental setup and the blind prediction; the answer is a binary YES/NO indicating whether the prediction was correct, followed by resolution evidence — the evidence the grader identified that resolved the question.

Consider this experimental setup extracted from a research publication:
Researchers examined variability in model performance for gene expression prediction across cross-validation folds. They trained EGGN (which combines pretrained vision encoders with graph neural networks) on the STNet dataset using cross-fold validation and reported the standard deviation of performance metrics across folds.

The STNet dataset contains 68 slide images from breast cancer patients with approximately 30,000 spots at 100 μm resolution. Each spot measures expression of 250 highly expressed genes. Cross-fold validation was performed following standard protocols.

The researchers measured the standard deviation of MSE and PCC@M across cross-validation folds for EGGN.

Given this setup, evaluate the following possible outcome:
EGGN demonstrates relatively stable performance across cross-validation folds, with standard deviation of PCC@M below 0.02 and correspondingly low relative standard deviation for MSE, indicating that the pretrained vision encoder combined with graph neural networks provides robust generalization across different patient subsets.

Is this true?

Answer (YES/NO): NO